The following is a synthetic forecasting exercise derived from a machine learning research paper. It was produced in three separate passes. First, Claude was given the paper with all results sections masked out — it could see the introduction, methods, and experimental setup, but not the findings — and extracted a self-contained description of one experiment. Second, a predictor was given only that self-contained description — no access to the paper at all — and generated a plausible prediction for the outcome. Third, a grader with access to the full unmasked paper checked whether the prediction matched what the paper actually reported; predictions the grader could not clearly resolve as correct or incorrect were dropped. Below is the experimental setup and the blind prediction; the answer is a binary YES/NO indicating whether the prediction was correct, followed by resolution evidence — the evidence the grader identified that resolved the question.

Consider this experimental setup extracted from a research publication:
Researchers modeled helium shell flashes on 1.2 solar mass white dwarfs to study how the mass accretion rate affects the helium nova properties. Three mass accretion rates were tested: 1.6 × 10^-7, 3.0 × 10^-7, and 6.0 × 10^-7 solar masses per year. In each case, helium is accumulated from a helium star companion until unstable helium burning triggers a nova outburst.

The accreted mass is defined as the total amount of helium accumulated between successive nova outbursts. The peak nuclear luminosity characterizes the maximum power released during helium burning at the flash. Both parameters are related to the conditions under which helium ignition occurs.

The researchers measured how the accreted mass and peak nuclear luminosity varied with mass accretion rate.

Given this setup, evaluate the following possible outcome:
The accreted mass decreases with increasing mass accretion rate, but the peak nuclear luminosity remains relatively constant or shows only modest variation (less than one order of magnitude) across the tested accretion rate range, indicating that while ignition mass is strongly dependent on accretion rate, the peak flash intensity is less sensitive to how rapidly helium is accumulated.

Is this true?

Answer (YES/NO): NO